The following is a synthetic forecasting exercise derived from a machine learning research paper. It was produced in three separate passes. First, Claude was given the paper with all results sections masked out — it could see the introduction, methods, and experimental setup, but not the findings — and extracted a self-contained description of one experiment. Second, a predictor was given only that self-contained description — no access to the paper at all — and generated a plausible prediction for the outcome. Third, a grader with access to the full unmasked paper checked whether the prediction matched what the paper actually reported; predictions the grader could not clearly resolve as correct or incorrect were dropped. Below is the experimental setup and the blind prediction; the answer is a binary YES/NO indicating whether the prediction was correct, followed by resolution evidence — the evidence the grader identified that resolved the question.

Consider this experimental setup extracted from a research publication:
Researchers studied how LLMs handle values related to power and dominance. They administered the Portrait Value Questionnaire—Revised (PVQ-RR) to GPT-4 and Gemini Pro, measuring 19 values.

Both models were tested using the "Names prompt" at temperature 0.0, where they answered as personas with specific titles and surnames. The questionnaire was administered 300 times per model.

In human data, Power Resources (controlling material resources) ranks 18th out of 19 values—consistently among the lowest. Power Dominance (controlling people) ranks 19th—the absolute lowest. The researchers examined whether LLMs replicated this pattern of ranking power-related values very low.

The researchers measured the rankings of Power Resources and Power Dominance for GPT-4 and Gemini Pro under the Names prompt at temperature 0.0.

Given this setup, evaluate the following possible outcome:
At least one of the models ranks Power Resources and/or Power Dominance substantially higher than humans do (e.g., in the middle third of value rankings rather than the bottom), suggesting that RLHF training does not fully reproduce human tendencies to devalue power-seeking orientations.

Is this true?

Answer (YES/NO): NO